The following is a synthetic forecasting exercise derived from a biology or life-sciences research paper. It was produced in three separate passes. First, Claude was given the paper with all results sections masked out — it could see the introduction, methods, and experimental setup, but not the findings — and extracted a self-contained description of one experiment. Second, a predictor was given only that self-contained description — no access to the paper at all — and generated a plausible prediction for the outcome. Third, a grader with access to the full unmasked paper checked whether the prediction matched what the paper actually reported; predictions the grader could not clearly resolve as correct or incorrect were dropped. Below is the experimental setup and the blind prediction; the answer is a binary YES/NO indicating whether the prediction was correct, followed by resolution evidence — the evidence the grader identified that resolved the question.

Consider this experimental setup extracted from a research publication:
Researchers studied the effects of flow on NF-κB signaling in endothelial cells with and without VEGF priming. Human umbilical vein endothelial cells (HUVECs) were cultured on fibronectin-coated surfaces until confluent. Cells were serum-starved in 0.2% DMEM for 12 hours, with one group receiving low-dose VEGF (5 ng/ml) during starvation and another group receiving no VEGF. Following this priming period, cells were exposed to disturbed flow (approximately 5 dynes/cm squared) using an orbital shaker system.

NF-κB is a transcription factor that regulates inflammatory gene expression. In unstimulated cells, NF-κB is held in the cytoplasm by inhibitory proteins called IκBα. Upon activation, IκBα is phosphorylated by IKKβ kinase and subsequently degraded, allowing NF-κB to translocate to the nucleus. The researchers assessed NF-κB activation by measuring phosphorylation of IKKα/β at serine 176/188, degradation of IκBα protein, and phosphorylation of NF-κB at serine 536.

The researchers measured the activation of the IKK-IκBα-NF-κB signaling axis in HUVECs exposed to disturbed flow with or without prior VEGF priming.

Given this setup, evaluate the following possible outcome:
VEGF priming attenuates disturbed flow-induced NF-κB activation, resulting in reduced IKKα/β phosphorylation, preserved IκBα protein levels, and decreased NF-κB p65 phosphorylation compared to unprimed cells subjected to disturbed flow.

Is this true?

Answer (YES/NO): NO